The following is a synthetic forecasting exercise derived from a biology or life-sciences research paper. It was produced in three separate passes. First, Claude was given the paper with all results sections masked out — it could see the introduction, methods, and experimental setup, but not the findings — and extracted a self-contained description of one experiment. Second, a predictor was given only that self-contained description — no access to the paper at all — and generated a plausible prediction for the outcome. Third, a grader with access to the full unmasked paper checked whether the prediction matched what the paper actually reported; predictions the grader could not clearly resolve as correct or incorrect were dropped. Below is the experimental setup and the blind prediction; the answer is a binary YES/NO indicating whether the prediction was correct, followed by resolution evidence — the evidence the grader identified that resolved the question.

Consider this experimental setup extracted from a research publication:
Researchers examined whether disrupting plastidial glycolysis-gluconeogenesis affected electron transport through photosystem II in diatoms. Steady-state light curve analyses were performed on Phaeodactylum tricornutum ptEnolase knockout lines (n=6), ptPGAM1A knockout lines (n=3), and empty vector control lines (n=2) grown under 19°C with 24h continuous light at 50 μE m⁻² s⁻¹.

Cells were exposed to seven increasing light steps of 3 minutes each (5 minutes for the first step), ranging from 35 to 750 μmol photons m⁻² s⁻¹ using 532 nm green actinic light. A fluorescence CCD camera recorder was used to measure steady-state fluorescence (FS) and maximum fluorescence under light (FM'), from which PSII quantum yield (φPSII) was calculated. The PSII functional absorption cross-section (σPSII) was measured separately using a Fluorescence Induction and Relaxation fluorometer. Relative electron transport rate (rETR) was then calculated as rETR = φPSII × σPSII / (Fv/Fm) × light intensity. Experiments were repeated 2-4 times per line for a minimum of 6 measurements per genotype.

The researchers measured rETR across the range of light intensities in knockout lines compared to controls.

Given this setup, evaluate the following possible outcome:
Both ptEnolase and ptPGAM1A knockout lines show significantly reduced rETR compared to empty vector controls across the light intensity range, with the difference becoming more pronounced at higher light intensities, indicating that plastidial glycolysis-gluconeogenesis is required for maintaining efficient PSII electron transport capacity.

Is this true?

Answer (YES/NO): NO